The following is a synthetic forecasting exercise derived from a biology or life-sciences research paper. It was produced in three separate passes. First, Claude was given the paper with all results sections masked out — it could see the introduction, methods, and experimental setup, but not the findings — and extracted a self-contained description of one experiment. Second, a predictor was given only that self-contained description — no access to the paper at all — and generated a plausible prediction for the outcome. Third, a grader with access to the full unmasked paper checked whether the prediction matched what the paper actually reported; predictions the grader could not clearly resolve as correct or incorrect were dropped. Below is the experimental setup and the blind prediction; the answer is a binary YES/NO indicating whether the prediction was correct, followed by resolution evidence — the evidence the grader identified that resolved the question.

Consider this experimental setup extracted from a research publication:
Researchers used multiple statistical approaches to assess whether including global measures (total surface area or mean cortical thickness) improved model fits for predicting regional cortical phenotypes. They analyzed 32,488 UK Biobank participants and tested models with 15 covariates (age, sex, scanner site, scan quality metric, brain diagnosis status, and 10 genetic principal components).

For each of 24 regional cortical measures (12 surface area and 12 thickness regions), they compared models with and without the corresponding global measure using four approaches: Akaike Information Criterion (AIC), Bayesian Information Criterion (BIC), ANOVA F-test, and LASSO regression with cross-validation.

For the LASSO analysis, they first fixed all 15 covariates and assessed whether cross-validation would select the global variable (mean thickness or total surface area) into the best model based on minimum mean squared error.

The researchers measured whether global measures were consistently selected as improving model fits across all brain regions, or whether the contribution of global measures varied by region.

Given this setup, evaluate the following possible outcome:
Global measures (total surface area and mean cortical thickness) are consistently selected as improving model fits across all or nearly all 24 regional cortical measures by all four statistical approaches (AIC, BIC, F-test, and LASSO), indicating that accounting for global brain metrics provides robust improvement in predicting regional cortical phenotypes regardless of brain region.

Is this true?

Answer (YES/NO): YES